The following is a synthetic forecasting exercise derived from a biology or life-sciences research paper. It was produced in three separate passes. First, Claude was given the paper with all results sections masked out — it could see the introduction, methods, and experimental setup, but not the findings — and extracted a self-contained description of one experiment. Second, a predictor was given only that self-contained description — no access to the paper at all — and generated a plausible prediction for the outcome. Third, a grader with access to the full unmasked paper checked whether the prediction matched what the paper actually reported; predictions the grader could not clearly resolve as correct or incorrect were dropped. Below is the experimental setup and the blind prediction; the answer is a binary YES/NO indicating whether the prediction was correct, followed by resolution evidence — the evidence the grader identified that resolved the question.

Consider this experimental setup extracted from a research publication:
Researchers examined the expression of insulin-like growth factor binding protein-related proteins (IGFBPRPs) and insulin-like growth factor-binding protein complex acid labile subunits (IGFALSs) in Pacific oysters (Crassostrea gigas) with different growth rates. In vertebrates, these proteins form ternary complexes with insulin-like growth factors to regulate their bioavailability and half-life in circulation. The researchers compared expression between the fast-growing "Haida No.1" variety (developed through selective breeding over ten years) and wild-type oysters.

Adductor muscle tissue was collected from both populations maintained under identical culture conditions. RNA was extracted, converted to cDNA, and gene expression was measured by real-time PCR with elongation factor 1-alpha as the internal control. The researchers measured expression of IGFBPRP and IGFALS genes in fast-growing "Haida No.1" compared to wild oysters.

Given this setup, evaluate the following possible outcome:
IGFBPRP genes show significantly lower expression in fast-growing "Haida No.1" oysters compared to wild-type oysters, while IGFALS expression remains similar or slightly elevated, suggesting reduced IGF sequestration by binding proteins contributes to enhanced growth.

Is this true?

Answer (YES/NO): NO